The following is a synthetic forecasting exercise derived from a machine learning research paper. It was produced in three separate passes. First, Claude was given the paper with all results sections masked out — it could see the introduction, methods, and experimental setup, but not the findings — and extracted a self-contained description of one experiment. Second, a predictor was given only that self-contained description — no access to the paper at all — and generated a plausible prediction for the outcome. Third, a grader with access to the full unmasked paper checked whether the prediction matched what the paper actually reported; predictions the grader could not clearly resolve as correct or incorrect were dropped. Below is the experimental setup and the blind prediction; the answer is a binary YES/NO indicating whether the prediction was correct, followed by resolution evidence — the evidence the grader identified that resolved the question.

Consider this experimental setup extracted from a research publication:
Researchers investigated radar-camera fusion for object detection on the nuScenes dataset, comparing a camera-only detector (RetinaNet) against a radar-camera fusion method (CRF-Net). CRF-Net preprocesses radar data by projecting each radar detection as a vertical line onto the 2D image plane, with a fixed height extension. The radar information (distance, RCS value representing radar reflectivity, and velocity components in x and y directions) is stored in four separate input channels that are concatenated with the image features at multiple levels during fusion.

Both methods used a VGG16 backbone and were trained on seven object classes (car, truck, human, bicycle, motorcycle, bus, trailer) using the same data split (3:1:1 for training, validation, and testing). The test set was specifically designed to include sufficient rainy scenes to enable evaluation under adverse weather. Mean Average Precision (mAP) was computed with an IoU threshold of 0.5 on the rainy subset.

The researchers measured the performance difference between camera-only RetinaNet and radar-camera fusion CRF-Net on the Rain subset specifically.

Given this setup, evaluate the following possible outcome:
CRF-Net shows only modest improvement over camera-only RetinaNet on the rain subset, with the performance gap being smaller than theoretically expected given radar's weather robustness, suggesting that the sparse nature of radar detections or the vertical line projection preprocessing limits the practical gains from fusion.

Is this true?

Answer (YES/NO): NO